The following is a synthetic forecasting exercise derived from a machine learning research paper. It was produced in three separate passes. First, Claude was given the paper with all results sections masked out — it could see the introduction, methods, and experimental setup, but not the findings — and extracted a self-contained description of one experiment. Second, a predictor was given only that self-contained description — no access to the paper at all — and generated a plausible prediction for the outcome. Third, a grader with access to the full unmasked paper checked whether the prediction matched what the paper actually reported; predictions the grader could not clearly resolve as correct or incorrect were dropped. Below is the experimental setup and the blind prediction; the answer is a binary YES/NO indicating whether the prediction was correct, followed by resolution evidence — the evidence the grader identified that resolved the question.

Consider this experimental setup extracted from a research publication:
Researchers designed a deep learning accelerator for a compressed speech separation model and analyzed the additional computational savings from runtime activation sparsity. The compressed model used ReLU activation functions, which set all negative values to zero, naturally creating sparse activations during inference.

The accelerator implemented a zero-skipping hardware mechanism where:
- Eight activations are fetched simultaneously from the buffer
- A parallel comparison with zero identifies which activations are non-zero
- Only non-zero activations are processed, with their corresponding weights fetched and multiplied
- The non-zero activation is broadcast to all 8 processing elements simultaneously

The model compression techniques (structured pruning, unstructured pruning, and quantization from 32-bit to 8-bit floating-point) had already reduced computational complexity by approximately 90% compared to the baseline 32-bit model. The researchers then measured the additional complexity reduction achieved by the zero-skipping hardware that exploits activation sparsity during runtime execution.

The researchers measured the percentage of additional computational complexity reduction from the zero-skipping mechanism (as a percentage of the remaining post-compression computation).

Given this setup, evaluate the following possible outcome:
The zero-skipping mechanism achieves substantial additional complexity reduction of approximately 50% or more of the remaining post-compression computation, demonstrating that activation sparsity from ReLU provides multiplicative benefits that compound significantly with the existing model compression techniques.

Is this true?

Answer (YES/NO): NO